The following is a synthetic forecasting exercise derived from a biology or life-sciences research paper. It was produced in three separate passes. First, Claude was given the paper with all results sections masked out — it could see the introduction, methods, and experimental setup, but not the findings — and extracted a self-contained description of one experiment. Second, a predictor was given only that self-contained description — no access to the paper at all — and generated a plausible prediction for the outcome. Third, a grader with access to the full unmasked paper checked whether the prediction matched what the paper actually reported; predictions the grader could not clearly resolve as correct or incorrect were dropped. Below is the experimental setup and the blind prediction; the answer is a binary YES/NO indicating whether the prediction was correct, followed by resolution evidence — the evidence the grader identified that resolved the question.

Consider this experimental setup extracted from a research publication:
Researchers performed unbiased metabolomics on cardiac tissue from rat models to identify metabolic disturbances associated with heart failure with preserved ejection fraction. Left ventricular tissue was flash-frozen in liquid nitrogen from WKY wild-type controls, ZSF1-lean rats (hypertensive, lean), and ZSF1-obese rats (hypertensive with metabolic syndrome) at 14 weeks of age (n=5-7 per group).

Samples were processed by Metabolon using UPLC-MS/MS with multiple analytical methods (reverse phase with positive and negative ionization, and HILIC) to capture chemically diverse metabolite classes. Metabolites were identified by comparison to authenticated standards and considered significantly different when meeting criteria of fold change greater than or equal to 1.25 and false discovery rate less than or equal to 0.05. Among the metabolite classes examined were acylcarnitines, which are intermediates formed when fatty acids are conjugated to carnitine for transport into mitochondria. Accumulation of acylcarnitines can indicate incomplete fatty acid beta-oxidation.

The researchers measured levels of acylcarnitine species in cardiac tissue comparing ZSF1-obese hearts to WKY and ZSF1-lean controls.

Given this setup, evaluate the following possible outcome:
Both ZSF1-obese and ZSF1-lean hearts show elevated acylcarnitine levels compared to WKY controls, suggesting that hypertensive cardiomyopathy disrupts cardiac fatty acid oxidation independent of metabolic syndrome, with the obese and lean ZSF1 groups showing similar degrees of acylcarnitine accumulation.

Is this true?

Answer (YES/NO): NO